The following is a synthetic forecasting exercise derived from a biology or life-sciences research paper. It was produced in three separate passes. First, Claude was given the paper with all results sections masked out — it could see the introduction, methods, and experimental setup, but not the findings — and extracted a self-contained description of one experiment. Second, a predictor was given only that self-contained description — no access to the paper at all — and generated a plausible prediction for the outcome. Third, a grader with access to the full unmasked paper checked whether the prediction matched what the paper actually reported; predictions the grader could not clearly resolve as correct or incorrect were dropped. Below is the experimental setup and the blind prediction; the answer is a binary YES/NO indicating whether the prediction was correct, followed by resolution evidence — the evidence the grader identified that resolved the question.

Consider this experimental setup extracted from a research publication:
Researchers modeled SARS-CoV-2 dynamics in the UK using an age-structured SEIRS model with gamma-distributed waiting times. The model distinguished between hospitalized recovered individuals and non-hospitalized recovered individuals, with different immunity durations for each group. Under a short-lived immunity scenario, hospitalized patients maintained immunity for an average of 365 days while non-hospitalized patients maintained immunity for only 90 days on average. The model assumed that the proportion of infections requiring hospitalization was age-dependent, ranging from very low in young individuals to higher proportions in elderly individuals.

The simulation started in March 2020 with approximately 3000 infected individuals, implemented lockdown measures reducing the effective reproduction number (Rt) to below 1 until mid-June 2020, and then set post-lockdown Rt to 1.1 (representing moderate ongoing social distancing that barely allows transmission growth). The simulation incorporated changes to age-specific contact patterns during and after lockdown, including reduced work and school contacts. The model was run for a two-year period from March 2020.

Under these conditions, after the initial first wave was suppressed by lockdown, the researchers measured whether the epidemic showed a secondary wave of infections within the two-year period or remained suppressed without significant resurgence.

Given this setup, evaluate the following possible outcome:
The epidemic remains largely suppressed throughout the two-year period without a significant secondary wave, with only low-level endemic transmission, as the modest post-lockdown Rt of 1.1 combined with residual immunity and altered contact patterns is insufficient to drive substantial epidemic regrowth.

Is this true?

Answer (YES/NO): NO